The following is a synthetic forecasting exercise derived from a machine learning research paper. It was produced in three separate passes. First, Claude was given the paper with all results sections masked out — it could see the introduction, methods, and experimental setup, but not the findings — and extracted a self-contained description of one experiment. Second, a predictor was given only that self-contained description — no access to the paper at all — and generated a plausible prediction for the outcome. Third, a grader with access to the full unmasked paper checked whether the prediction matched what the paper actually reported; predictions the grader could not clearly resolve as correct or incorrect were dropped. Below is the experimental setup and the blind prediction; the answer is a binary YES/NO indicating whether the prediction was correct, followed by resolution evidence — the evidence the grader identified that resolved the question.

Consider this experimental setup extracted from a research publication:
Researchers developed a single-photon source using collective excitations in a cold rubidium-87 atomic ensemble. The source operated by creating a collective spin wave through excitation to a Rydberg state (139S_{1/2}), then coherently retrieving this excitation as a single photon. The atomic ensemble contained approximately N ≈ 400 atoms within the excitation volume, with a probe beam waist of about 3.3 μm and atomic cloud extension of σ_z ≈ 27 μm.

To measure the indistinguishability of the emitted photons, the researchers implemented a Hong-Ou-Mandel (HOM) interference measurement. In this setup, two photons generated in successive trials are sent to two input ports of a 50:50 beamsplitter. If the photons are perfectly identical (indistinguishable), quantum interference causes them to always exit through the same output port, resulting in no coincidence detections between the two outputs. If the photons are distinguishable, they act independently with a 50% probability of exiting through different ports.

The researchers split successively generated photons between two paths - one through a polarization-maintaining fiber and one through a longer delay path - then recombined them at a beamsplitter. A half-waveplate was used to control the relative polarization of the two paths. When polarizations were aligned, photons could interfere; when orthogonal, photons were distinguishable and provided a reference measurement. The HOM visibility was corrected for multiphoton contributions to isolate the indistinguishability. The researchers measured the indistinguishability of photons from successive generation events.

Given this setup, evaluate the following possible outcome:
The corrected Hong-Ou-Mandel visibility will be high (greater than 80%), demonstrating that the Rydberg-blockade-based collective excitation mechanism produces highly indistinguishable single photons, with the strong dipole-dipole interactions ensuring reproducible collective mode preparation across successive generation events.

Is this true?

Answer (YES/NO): YES